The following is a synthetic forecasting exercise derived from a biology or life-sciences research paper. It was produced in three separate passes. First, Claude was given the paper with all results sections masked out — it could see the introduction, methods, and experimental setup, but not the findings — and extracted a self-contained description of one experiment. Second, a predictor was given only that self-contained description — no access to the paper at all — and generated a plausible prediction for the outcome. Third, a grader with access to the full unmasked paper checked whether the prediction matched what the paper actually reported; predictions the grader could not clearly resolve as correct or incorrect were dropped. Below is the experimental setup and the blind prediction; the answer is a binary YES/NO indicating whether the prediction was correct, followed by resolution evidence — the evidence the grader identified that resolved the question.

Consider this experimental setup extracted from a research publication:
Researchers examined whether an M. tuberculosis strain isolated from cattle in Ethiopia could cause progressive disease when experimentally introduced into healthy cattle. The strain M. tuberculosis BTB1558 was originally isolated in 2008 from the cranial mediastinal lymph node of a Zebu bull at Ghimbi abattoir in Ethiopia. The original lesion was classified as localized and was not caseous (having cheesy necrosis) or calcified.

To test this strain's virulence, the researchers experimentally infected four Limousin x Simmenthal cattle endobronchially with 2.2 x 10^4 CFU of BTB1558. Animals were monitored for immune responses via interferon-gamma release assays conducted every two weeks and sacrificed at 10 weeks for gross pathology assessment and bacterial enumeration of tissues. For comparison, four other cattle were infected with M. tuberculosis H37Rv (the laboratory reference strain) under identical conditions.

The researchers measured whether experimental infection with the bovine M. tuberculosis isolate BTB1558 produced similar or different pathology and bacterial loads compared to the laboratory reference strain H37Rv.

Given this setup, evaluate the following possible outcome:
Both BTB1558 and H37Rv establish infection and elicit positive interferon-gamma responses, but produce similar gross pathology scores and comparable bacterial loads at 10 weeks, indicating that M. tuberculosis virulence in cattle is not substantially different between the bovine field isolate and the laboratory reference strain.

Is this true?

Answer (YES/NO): YES